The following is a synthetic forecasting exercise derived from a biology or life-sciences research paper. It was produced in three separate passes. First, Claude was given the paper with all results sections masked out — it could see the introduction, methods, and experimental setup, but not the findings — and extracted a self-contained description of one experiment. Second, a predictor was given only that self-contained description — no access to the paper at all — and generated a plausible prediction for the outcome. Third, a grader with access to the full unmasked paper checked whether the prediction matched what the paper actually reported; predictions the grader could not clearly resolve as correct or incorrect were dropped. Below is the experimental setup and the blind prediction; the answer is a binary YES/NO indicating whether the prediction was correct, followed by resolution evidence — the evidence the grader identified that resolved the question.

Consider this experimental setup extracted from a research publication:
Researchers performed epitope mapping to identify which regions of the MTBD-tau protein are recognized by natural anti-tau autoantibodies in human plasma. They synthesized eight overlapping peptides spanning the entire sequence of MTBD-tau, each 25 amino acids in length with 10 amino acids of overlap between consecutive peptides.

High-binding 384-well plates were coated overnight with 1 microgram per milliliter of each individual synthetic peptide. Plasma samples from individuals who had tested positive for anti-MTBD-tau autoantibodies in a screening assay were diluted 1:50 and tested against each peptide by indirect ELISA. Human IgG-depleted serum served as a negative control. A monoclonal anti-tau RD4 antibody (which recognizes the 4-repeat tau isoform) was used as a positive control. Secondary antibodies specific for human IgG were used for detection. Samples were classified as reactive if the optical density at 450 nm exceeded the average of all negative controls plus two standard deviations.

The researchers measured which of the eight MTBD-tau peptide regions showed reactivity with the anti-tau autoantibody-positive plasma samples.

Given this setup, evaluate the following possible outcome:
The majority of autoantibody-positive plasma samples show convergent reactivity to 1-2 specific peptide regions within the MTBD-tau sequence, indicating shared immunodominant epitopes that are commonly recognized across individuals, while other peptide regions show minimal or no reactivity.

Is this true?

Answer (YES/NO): NO